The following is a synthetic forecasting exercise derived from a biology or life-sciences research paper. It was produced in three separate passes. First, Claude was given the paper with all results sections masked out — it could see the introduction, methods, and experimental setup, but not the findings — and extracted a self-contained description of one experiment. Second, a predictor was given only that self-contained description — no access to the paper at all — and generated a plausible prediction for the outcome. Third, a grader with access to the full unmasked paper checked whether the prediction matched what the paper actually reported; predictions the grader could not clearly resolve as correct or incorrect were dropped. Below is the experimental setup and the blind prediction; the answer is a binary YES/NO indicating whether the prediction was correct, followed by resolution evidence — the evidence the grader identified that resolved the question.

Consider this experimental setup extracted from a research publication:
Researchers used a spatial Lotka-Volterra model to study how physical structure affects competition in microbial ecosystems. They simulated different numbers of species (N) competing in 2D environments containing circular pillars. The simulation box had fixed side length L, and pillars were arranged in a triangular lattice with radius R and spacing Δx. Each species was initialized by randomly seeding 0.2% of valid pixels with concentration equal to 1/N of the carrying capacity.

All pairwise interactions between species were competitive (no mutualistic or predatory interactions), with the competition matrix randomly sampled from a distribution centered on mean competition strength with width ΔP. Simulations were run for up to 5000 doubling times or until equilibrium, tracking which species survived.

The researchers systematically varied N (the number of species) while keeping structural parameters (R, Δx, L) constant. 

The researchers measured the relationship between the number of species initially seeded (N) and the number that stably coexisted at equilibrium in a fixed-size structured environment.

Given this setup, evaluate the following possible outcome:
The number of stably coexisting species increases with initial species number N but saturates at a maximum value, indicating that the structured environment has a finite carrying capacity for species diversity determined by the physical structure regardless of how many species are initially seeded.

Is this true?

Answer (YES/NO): NO